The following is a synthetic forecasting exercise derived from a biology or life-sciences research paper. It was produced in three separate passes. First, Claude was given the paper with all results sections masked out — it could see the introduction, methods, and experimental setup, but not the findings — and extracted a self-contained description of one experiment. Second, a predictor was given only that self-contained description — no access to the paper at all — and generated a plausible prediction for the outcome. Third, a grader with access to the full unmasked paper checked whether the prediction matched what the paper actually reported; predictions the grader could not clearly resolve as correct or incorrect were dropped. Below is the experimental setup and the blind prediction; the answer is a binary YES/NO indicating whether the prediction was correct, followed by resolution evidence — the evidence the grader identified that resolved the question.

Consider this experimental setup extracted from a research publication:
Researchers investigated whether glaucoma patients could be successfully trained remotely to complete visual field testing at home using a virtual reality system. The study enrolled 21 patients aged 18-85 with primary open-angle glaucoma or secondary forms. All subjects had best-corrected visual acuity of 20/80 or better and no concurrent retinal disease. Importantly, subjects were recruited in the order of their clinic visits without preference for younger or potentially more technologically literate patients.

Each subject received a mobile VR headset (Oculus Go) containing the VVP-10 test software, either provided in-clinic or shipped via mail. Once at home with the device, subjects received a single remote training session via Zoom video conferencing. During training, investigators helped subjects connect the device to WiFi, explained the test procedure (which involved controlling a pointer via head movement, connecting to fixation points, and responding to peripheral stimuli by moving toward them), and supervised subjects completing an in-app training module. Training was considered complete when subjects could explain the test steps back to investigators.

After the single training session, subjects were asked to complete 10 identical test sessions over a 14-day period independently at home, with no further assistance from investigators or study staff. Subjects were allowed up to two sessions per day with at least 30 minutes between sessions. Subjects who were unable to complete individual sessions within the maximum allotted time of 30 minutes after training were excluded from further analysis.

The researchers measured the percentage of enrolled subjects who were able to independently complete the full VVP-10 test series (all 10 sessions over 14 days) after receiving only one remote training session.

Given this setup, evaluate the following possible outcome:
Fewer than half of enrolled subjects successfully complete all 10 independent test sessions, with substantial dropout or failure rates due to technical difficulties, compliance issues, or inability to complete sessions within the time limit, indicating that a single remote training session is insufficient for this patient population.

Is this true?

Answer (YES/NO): NO